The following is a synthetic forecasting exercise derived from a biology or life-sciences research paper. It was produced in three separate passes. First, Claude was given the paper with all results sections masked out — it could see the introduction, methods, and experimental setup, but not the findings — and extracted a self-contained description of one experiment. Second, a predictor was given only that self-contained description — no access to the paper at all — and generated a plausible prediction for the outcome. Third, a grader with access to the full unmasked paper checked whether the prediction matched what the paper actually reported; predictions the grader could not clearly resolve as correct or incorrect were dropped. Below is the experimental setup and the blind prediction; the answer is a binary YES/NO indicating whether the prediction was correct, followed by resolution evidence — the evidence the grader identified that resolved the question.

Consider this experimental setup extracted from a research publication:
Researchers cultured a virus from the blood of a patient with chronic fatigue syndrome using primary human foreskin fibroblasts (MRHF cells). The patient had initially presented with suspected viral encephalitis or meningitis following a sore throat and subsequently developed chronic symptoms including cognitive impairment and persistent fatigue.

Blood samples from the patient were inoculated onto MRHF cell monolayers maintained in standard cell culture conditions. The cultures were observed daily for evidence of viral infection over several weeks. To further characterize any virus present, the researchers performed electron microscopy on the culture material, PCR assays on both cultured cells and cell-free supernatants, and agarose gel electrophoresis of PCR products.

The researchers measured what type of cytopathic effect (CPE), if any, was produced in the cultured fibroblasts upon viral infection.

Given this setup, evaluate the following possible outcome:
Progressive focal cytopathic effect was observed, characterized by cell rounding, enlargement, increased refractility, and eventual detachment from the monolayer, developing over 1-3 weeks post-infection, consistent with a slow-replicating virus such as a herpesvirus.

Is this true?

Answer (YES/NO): NO